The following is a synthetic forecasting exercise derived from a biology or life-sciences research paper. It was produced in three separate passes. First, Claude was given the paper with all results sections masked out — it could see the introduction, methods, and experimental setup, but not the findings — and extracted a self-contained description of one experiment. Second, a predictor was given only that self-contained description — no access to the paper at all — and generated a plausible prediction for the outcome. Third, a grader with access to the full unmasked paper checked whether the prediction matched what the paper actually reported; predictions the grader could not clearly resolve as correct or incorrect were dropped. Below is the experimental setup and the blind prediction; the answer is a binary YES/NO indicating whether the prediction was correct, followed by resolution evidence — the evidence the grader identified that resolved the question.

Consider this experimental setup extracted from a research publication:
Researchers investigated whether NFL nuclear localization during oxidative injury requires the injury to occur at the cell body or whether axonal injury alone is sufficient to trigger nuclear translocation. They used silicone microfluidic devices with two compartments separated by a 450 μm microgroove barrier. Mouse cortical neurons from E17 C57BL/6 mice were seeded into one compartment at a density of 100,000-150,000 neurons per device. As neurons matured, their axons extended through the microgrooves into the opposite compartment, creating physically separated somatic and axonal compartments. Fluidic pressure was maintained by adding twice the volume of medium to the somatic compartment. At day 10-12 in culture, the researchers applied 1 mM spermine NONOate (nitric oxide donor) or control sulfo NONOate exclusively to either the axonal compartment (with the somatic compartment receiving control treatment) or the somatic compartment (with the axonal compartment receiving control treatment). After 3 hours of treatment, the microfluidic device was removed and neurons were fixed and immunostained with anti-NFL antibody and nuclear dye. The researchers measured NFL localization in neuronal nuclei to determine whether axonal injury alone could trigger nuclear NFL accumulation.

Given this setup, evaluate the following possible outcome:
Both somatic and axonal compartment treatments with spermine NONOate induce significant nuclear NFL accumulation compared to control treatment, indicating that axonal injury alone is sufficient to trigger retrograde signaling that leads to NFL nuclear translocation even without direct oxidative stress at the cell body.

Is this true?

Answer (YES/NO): NO